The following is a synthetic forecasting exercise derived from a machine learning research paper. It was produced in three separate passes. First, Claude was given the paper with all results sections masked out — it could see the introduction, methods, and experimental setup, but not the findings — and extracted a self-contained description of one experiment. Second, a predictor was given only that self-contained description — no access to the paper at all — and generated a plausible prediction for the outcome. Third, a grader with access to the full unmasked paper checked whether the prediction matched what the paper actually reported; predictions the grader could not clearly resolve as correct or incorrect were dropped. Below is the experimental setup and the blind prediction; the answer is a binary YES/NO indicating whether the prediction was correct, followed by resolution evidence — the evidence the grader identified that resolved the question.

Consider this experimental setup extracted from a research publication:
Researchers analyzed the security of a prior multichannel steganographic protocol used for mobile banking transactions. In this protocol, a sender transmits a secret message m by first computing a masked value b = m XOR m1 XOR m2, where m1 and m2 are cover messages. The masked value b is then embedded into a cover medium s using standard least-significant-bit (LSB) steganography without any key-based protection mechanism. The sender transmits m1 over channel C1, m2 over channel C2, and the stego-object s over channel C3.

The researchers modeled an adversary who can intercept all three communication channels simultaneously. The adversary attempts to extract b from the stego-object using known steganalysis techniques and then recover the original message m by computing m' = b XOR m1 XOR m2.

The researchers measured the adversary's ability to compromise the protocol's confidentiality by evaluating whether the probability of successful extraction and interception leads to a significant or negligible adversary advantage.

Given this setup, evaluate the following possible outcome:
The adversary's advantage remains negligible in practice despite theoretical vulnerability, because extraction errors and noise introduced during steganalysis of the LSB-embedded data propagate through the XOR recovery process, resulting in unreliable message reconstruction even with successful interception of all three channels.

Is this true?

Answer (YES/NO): NO